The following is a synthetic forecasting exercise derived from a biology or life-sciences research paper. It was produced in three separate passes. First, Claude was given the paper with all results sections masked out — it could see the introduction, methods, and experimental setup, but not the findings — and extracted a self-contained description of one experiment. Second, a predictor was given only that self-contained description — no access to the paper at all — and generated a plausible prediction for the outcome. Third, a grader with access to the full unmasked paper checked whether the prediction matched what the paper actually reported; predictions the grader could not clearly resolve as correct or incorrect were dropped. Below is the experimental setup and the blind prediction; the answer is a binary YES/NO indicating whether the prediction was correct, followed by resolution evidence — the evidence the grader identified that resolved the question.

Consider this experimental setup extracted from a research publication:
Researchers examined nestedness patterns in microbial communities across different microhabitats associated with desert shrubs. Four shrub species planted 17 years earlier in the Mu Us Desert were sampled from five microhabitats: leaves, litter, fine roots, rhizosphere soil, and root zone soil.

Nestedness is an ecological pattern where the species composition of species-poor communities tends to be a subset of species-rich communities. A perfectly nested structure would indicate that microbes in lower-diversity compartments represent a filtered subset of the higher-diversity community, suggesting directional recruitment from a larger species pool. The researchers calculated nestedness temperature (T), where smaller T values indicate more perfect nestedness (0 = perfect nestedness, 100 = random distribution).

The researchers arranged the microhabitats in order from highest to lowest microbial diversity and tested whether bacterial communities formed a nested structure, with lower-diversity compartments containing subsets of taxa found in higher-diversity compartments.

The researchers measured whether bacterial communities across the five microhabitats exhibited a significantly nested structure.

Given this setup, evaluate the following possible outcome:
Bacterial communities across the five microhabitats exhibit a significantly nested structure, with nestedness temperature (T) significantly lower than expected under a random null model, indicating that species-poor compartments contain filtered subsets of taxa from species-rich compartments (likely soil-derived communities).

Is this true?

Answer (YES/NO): YES